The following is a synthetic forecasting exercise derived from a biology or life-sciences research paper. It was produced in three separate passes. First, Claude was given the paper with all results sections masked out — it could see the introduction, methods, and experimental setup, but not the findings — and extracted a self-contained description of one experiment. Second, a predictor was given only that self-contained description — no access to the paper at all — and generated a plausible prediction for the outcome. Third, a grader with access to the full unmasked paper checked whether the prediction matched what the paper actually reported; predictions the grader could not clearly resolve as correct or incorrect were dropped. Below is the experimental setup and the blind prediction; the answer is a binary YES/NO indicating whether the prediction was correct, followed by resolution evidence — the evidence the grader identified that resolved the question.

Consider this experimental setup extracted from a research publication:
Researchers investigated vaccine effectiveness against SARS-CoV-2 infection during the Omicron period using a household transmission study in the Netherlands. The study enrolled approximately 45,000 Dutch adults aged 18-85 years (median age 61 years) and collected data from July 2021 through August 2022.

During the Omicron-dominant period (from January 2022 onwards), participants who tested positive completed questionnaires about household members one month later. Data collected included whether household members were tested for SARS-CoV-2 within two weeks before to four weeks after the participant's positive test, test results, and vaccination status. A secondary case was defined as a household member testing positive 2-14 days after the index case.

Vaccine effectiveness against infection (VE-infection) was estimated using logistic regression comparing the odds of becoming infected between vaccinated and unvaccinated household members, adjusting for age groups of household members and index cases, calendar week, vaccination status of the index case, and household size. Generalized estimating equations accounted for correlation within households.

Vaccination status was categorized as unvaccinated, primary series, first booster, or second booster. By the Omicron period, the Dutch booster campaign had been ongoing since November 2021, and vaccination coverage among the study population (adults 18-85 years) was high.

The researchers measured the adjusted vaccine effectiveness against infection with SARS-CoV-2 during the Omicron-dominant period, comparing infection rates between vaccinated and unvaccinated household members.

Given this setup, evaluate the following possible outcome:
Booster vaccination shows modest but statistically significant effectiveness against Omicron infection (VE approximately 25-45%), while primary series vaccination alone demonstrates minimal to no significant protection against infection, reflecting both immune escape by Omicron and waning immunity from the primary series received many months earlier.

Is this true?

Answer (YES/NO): NO